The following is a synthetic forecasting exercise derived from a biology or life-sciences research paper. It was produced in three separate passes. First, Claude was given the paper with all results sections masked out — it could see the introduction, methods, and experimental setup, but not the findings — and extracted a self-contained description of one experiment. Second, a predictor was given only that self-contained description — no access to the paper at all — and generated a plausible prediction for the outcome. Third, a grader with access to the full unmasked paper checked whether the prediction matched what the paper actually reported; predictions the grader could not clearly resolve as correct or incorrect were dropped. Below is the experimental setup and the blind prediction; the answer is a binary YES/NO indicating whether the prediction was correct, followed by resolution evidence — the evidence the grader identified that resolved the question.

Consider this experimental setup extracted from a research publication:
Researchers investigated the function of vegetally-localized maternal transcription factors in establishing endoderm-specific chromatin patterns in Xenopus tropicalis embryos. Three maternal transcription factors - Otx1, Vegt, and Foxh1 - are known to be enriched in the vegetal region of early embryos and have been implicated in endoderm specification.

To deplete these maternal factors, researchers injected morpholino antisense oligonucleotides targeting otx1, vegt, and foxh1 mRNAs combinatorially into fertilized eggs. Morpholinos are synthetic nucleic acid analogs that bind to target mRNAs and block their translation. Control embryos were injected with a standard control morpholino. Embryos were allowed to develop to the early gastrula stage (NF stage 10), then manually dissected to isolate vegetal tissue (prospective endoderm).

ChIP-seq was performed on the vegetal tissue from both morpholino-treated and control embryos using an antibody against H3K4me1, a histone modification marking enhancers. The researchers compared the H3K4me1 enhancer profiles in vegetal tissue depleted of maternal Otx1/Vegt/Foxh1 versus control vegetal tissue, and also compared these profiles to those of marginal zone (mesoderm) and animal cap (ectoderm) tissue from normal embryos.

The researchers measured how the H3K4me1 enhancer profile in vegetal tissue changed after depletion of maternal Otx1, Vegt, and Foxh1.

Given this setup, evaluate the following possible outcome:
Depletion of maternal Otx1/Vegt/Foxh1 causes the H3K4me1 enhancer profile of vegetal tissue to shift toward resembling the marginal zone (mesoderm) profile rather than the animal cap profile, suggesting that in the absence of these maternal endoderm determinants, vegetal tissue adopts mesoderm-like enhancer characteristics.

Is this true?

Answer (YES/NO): NO